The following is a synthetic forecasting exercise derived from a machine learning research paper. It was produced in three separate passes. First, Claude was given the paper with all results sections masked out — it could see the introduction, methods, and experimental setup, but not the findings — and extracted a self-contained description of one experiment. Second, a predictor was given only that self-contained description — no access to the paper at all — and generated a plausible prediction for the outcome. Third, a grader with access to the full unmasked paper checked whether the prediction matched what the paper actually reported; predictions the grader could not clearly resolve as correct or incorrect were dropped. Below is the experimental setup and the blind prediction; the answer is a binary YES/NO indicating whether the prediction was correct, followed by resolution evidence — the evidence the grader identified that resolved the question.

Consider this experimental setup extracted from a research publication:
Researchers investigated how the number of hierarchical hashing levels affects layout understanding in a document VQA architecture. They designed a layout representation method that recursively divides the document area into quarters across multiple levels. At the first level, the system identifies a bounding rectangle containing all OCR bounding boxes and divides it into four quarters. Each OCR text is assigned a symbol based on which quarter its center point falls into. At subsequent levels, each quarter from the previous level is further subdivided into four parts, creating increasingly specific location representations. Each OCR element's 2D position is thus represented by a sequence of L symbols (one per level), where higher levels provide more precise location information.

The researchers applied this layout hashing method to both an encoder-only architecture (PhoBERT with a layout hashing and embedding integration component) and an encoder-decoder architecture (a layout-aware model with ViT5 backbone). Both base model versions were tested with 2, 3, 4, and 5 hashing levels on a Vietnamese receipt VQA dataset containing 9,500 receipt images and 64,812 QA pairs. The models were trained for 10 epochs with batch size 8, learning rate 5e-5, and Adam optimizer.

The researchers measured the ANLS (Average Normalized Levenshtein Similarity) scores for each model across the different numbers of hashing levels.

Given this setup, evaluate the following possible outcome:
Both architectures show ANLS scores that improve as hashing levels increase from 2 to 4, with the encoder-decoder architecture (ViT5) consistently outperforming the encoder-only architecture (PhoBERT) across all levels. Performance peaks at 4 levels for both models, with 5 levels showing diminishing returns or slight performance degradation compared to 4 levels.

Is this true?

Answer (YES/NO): NO